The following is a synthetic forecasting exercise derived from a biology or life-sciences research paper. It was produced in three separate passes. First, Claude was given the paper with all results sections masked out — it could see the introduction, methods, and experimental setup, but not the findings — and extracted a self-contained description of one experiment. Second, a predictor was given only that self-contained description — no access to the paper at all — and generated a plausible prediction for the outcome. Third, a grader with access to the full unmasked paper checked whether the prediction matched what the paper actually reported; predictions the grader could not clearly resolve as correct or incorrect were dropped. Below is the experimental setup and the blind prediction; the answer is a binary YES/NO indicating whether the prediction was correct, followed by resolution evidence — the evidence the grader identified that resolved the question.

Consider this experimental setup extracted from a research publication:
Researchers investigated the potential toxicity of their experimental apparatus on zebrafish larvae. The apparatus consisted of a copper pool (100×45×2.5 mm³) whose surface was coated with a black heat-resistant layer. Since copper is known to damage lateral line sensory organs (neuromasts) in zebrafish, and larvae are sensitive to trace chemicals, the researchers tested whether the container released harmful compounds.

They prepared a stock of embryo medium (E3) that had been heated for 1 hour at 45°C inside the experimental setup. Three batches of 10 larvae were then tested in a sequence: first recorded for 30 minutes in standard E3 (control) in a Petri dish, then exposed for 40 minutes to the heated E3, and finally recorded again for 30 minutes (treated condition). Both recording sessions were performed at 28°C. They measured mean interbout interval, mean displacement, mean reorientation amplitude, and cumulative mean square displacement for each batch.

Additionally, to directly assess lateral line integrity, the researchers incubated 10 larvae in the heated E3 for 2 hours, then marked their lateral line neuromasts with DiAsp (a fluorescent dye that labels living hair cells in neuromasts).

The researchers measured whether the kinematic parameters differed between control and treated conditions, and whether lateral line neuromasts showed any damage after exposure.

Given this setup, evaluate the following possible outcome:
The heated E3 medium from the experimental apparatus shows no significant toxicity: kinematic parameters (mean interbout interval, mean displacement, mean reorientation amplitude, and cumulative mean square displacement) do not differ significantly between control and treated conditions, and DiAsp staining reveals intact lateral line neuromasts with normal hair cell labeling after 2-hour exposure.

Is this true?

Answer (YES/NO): YES